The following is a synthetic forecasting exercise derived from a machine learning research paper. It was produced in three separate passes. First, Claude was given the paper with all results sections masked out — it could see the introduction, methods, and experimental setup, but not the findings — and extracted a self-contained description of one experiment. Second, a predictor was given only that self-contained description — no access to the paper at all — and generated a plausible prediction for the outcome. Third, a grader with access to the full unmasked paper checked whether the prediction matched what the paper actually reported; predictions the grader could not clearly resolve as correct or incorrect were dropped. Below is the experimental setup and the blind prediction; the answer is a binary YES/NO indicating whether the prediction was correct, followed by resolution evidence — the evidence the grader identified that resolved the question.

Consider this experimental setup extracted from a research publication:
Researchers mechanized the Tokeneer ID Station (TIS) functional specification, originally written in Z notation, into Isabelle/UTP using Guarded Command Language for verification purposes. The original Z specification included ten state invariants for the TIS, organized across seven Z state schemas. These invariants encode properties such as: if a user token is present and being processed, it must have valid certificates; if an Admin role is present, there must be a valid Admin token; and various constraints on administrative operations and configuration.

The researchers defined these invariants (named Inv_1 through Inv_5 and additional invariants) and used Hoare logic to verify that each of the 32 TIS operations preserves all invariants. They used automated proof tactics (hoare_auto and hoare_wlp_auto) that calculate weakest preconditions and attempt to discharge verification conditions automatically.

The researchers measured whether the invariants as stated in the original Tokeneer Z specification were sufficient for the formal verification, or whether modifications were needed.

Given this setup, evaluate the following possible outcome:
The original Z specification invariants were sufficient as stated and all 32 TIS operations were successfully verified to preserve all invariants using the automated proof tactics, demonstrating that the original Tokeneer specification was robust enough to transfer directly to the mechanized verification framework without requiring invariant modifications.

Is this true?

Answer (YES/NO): NO